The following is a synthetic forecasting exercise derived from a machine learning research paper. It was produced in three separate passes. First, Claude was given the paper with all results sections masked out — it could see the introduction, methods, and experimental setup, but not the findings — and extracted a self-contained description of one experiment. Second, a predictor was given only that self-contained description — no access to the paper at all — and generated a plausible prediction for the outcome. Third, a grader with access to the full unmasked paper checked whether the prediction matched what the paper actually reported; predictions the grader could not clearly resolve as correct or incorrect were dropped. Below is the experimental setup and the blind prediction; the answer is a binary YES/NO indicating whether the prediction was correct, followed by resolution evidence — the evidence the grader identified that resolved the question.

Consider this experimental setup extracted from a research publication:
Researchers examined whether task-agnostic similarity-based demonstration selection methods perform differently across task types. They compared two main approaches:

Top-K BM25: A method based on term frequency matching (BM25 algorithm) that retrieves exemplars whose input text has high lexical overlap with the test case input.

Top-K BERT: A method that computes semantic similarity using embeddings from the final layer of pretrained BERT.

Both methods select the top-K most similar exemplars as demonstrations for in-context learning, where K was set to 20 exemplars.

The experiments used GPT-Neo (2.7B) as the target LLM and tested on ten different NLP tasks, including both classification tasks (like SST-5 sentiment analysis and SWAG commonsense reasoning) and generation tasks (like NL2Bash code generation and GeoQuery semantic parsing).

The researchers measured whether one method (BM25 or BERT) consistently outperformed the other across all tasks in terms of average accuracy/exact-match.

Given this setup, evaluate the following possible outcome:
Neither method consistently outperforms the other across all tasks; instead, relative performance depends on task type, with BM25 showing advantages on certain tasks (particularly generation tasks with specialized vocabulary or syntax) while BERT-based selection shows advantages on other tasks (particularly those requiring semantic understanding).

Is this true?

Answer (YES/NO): YES